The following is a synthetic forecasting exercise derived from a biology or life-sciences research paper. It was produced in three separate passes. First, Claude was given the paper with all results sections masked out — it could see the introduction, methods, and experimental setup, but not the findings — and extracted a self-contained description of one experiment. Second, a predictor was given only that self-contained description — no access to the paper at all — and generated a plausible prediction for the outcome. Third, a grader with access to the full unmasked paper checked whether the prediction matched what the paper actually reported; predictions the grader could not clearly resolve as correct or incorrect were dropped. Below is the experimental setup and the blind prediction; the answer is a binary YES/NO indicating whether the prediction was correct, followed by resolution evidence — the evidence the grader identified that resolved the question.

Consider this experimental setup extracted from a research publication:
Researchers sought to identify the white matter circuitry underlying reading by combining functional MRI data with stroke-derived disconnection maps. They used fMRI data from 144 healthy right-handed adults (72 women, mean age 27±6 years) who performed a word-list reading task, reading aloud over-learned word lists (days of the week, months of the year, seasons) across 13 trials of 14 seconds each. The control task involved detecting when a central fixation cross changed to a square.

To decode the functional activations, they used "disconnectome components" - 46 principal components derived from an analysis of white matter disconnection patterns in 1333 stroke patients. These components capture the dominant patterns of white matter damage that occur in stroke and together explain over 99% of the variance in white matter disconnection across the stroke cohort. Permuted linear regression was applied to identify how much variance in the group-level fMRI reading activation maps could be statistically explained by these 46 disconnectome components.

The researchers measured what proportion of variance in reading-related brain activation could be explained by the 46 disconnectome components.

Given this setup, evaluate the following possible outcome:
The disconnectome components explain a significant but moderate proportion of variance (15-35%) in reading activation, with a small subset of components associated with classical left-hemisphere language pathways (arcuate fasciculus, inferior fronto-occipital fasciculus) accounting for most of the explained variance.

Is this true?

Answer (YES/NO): NO